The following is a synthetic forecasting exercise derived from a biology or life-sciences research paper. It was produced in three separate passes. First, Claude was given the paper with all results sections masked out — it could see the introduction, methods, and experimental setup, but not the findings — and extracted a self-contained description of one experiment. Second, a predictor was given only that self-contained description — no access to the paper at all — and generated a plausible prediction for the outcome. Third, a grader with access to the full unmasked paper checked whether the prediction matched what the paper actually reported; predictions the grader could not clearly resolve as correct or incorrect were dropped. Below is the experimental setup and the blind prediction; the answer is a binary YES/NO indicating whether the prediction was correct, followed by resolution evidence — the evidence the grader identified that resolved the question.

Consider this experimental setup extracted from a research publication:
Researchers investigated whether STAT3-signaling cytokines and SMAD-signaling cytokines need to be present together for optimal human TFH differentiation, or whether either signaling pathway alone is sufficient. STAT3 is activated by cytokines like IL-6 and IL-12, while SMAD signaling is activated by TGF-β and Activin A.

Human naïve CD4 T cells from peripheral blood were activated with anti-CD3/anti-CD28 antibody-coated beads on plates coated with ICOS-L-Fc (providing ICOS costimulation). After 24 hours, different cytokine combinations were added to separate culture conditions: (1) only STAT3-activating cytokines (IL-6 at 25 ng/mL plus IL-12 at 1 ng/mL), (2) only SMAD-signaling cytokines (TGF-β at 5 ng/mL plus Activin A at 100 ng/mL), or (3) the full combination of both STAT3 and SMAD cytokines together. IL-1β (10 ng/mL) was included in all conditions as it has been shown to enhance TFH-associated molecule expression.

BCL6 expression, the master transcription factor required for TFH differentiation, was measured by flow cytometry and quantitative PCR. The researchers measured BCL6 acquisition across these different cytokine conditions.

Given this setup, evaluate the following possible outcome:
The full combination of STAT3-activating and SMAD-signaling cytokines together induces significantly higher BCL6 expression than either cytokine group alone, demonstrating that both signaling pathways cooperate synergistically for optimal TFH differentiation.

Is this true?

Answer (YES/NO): NO